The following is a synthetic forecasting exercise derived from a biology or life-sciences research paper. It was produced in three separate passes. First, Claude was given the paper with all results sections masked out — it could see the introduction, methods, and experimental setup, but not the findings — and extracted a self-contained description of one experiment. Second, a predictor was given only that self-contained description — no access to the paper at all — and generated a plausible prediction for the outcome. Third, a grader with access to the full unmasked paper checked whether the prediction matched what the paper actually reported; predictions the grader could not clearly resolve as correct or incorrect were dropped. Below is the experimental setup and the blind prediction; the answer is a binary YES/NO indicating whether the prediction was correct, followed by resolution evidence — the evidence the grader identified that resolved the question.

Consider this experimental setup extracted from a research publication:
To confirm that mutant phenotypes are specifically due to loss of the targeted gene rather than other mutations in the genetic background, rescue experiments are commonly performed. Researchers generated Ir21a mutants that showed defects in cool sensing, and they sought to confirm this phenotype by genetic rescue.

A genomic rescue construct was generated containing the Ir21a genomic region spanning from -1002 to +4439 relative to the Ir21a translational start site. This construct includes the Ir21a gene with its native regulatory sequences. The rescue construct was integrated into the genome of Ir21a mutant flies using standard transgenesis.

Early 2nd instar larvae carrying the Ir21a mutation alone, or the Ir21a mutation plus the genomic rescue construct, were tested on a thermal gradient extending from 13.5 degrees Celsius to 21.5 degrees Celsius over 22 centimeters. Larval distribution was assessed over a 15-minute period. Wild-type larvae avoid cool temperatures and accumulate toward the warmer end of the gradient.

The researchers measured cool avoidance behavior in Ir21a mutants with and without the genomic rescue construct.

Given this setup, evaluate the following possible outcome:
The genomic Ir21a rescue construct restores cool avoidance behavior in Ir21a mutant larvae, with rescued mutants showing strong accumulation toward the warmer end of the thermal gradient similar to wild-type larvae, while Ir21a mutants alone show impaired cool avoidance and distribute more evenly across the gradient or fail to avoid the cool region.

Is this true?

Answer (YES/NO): YES